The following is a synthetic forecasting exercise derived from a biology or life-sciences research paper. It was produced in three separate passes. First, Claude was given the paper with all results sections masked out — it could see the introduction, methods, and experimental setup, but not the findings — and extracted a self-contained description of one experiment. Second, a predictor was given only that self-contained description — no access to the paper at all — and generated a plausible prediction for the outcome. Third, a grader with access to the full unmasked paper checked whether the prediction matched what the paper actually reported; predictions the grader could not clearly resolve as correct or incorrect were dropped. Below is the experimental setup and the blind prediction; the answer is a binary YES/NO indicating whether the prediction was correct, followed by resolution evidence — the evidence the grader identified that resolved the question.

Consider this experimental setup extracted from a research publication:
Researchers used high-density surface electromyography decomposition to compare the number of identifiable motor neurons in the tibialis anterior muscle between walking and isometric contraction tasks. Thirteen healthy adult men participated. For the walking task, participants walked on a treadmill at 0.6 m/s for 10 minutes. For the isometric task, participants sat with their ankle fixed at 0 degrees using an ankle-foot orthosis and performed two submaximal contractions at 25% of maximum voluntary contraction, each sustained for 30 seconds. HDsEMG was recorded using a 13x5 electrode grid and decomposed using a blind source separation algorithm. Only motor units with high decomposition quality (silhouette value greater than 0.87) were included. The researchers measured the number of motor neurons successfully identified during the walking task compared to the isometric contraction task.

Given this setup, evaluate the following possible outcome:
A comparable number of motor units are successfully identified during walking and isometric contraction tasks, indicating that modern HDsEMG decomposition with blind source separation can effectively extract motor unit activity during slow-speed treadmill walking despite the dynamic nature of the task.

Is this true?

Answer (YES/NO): NO